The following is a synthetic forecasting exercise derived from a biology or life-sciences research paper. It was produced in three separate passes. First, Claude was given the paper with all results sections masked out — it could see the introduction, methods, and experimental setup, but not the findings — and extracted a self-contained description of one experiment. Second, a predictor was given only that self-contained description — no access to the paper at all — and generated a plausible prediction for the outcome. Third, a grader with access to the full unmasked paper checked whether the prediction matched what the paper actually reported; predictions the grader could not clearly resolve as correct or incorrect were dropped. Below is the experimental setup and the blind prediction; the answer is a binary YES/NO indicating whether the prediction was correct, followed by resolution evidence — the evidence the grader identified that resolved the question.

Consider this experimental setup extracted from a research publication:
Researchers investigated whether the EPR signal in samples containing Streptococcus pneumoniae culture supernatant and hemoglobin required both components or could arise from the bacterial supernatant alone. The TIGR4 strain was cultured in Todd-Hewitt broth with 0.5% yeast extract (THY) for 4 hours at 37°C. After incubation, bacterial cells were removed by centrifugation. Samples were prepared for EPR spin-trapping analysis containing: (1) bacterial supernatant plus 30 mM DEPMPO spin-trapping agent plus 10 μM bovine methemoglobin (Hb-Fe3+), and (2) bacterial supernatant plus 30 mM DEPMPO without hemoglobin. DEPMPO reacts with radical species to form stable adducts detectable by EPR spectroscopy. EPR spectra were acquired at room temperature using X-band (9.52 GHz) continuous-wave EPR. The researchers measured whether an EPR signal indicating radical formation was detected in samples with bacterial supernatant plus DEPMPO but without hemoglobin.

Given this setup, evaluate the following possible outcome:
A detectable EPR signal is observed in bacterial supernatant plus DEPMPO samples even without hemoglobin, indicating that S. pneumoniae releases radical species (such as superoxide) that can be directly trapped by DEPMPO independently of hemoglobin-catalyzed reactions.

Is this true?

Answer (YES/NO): NO